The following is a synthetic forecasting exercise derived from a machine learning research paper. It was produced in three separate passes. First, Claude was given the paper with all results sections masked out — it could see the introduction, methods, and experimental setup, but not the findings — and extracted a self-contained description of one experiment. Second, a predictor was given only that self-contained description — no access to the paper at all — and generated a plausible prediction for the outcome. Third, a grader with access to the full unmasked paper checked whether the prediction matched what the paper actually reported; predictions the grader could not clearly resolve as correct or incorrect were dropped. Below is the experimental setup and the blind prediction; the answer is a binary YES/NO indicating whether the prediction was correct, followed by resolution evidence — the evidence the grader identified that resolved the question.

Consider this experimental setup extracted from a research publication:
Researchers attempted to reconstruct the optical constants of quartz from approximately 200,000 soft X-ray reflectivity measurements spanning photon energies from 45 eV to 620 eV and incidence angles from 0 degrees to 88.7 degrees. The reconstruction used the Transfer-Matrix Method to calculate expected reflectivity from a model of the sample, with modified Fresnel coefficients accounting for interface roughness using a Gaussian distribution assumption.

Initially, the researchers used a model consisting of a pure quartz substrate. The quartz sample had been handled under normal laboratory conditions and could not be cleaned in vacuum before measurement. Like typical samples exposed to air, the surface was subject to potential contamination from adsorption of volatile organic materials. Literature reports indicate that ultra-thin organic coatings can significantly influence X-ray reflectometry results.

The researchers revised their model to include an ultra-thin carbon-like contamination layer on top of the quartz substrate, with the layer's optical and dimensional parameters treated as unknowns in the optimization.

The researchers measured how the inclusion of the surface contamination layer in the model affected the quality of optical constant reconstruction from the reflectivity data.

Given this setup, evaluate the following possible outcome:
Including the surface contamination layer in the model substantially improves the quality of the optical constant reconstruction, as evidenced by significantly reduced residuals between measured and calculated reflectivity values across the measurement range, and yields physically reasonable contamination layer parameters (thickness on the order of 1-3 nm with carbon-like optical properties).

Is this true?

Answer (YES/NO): NO